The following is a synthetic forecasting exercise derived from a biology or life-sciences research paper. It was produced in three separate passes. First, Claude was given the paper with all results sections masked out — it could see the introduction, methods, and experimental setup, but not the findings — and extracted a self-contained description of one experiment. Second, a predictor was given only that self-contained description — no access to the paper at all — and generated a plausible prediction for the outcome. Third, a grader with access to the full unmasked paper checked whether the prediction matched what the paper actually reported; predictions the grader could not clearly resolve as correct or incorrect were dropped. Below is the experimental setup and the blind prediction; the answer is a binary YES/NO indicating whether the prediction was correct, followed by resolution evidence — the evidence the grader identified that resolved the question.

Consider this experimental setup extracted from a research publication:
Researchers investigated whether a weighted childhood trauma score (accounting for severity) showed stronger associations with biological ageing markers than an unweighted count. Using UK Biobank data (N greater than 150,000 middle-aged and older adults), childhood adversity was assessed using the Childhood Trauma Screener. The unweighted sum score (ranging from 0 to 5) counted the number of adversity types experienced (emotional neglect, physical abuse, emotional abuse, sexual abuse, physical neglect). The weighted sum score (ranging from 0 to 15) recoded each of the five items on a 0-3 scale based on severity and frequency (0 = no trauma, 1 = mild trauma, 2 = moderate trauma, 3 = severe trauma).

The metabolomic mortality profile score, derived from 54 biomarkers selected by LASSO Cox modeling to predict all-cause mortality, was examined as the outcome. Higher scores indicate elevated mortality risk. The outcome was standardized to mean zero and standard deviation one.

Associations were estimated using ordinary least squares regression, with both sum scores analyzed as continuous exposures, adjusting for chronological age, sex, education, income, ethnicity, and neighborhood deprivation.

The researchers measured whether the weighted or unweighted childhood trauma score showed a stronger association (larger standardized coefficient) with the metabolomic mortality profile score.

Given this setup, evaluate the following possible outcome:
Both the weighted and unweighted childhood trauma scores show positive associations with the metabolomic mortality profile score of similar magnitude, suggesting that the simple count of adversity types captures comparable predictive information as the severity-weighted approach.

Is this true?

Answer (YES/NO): NO